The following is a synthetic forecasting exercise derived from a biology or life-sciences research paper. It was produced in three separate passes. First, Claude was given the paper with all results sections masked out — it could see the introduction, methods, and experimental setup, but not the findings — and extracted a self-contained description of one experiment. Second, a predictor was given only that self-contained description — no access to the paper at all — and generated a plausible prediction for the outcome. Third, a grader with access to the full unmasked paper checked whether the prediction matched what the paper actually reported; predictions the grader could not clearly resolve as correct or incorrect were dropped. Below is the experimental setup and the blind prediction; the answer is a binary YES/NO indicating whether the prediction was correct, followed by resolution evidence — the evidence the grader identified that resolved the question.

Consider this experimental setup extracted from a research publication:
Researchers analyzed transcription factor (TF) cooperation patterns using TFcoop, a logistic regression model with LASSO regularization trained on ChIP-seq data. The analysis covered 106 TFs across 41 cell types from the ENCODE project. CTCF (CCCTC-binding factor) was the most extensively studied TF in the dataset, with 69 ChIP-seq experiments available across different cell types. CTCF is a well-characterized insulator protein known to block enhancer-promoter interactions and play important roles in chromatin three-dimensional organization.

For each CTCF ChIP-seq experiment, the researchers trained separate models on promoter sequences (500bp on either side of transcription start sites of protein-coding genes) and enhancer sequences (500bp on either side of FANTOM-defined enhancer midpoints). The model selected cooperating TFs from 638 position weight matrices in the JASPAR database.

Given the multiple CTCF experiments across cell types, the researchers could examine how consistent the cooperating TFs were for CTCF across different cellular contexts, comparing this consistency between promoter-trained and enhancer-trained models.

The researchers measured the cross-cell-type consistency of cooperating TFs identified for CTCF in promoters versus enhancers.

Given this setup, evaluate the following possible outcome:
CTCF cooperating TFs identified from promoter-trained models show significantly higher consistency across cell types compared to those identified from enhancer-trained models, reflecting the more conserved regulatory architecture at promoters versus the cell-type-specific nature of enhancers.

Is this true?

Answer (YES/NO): YES